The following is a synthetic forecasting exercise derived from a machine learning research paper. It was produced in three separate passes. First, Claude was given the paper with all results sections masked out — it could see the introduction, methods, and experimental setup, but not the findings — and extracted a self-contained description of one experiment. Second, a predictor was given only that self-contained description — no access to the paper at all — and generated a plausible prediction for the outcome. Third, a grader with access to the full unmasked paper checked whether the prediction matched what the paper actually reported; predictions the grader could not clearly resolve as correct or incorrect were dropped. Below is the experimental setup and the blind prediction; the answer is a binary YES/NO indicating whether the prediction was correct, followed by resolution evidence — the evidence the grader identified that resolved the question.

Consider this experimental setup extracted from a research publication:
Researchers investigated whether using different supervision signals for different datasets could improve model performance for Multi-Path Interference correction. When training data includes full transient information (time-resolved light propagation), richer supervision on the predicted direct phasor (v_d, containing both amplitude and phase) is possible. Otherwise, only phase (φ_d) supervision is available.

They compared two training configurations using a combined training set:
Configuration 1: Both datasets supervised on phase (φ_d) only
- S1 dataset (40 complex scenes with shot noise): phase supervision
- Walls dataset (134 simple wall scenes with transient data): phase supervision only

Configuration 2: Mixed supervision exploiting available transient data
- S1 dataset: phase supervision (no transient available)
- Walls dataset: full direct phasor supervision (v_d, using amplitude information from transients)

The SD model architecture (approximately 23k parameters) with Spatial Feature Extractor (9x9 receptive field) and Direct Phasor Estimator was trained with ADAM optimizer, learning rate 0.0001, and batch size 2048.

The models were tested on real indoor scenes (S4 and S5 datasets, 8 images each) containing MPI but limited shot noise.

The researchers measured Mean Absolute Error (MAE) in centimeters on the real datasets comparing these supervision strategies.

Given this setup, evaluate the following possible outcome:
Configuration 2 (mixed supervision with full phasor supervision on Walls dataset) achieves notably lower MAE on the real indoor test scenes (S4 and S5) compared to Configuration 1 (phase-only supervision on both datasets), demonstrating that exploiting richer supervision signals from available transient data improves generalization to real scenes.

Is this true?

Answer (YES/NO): YES